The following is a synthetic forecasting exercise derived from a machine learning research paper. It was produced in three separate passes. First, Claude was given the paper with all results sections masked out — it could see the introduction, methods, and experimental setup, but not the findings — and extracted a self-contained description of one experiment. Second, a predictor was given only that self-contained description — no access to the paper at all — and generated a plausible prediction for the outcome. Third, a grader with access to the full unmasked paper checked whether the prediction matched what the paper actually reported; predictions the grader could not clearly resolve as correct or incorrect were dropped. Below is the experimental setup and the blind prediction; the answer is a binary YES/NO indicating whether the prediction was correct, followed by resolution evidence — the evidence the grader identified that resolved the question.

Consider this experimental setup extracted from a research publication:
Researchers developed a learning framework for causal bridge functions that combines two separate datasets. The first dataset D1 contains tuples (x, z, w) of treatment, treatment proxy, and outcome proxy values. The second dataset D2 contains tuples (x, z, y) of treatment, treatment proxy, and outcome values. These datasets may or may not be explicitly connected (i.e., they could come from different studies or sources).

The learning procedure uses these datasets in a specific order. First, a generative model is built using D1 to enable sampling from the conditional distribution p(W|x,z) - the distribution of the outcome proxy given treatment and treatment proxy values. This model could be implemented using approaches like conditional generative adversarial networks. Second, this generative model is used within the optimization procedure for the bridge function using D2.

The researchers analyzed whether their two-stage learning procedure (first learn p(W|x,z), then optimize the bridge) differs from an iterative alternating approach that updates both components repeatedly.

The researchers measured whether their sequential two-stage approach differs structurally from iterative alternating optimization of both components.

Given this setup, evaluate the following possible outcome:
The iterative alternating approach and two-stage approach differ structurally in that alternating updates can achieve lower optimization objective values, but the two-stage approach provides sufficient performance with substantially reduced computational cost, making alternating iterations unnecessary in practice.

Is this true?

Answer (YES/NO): NO